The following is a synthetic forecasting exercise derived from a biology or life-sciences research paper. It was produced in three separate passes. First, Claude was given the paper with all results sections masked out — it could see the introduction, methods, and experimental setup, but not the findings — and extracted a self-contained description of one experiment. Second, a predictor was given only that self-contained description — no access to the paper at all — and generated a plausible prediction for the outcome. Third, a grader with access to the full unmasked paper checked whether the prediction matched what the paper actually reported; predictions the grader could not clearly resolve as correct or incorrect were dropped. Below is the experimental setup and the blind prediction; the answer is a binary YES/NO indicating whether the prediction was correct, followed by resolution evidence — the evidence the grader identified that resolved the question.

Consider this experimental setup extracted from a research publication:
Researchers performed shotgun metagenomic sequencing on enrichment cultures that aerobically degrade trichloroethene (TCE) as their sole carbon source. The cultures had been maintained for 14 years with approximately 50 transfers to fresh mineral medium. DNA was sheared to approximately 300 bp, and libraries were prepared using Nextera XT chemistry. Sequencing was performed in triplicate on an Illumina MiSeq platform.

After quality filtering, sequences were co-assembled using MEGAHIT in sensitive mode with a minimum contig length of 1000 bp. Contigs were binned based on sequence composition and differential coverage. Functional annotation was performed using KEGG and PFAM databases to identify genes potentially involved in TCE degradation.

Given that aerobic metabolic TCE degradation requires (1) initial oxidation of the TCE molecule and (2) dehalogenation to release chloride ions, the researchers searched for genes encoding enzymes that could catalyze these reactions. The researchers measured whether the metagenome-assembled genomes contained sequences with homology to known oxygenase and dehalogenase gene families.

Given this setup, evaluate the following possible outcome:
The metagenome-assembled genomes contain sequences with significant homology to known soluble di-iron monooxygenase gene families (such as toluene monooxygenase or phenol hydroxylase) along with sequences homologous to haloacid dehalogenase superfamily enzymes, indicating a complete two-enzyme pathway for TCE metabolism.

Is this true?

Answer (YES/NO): NO